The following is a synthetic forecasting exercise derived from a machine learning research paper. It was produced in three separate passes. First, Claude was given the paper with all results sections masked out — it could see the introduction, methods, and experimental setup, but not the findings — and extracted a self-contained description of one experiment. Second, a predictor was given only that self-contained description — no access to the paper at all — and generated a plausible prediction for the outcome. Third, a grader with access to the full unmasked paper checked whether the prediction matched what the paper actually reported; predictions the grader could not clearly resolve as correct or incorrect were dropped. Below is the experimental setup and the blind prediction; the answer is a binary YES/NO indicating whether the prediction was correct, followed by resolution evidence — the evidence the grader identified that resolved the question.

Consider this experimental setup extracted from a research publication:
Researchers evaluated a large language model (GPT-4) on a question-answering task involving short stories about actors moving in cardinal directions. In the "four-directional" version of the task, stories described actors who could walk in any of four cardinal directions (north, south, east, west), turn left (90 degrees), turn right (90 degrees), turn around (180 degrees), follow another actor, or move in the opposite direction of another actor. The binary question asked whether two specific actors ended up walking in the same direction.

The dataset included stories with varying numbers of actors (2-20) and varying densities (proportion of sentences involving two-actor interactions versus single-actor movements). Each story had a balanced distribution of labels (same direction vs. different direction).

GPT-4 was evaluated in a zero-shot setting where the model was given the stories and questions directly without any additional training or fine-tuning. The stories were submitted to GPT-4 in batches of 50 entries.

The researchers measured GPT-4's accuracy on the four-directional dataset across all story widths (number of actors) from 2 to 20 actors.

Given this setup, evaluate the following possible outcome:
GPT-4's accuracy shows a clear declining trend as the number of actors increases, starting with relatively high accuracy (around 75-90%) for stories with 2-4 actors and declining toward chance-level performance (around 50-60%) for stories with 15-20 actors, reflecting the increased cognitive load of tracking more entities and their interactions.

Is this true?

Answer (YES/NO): NO